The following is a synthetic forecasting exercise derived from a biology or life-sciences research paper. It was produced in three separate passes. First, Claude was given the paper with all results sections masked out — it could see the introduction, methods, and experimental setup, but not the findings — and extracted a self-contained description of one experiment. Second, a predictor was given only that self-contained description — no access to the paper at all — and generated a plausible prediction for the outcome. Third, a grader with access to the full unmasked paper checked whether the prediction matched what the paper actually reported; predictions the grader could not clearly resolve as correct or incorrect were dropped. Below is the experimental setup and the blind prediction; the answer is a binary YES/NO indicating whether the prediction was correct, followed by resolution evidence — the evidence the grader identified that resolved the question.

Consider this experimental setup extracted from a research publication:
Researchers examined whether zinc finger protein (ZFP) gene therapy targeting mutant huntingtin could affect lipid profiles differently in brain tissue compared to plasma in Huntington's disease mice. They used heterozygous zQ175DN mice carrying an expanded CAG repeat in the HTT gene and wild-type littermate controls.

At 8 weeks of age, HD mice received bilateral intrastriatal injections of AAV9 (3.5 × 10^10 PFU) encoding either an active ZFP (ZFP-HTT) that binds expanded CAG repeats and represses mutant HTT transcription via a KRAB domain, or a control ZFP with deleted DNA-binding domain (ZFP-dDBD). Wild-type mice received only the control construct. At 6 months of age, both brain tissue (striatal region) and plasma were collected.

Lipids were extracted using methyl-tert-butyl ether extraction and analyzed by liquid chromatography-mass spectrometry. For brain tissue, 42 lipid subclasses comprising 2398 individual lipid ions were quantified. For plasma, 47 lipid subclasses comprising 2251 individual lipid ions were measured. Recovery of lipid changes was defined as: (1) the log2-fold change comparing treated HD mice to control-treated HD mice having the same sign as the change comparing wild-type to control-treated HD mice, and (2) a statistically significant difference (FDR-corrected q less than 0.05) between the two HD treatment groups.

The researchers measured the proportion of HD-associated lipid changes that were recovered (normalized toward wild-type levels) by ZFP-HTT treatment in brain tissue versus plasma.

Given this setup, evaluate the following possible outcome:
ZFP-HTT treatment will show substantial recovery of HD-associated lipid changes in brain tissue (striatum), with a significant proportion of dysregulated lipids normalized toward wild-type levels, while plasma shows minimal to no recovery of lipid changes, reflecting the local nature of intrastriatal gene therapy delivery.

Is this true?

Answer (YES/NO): NO